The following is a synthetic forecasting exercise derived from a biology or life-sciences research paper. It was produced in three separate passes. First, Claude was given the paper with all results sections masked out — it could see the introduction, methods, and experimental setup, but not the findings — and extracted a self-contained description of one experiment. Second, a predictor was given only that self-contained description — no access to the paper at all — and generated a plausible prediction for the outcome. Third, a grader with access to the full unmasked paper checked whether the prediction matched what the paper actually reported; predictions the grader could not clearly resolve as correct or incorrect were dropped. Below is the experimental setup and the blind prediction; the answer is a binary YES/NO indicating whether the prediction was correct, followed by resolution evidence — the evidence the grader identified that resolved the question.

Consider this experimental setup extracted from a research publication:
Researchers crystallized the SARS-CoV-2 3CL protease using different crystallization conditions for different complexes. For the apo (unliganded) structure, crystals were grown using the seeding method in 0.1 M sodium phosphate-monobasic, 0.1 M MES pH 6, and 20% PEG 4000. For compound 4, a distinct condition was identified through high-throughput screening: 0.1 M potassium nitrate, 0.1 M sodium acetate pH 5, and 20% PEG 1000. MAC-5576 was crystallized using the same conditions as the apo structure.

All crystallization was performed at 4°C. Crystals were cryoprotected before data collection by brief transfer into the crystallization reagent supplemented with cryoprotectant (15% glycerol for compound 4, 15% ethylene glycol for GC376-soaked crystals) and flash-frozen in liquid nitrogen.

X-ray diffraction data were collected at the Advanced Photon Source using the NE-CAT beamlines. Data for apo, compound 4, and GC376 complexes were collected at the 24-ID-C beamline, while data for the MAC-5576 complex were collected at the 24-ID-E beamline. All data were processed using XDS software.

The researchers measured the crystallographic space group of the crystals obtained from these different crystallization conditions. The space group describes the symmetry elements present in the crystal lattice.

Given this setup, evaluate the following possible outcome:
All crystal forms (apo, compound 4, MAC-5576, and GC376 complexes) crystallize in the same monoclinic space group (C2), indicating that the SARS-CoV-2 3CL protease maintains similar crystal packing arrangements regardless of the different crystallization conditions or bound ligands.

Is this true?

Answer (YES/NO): YES